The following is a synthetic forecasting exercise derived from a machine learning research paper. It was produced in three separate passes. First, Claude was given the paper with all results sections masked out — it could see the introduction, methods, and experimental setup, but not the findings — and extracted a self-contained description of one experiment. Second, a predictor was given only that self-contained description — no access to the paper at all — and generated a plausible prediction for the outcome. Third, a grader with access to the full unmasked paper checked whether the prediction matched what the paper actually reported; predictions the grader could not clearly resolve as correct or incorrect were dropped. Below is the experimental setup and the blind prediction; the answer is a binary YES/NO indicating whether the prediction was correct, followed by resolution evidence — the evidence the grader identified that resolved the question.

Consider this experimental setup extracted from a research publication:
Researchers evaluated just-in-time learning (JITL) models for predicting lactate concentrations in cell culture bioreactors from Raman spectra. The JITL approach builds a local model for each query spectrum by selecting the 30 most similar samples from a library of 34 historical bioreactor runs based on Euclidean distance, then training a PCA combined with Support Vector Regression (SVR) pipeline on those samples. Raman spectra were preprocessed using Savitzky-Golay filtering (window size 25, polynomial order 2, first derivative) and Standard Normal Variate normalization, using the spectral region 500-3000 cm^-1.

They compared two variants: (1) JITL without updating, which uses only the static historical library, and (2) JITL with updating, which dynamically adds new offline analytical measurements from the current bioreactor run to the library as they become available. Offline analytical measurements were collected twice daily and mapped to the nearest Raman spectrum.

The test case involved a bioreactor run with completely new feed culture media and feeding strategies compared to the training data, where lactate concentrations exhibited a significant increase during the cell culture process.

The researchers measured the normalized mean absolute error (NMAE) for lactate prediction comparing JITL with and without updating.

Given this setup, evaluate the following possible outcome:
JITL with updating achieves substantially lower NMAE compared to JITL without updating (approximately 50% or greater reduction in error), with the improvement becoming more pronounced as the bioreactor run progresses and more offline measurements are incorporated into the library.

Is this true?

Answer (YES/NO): YES